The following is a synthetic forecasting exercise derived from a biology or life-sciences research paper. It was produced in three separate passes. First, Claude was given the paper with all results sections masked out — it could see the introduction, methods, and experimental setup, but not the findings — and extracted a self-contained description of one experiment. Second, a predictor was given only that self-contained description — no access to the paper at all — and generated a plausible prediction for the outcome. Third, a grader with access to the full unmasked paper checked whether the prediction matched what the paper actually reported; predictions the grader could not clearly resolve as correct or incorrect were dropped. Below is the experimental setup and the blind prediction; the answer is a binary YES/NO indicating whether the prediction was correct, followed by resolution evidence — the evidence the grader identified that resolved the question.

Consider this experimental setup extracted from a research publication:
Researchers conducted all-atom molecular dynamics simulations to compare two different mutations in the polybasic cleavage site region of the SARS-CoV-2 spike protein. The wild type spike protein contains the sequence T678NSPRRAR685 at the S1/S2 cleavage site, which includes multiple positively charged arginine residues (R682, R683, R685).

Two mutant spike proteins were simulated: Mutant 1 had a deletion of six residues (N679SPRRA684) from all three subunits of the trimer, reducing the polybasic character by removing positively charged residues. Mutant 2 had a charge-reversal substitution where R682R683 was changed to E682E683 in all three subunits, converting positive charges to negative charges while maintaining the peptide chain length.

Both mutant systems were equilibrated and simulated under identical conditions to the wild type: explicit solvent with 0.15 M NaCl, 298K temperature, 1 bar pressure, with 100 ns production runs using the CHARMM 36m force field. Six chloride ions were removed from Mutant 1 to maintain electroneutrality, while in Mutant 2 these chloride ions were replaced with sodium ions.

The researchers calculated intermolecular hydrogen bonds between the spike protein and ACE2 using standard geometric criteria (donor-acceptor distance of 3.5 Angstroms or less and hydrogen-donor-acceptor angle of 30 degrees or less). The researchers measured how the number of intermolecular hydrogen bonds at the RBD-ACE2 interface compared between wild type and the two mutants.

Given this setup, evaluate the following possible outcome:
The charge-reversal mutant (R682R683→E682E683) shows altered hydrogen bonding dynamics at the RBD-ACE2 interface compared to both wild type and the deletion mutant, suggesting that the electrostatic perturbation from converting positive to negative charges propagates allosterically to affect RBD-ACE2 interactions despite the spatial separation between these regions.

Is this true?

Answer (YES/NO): YES